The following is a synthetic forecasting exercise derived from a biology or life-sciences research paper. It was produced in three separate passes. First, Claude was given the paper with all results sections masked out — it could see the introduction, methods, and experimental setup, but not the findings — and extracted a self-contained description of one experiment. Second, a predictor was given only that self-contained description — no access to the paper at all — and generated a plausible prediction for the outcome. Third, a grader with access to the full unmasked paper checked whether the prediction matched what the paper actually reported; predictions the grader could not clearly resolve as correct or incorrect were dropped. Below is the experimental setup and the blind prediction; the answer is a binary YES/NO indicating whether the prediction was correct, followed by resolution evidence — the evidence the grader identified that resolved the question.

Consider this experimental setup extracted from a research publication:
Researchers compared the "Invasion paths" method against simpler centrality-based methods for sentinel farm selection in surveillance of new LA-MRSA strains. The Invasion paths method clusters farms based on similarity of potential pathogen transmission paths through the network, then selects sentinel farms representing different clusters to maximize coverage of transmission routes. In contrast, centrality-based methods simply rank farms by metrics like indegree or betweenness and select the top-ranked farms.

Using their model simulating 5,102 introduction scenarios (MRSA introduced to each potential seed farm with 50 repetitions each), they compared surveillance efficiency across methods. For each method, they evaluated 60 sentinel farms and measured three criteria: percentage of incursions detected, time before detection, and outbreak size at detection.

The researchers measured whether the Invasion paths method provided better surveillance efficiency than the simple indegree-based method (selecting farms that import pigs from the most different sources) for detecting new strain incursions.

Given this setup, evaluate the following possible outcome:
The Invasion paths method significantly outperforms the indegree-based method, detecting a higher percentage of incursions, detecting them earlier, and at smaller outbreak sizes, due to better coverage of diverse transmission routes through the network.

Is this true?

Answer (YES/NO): NO